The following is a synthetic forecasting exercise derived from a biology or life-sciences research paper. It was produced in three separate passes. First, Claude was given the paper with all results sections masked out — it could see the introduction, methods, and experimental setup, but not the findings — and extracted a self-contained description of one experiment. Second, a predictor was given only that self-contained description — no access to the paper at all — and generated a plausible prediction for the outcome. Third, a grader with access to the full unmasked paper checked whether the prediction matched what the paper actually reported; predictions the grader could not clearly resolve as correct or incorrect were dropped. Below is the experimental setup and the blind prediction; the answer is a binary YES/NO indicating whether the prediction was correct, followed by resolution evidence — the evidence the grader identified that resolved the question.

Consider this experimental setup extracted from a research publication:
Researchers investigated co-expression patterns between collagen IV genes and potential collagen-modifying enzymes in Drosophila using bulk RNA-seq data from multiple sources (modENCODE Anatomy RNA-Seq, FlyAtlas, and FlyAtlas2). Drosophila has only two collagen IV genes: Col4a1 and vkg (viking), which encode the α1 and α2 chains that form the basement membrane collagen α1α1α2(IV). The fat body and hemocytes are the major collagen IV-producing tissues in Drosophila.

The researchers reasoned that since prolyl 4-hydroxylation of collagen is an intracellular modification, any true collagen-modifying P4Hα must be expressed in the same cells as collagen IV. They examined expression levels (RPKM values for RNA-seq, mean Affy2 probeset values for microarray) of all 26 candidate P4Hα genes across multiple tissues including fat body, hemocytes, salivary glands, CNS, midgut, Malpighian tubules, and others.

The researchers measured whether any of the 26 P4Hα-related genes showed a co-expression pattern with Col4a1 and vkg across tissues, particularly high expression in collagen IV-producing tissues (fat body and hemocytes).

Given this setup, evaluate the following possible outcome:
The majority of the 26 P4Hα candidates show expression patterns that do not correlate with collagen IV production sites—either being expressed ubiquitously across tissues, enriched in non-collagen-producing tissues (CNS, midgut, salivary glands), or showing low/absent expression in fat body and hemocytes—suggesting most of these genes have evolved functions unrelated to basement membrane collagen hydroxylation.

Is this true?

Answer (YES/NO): YES